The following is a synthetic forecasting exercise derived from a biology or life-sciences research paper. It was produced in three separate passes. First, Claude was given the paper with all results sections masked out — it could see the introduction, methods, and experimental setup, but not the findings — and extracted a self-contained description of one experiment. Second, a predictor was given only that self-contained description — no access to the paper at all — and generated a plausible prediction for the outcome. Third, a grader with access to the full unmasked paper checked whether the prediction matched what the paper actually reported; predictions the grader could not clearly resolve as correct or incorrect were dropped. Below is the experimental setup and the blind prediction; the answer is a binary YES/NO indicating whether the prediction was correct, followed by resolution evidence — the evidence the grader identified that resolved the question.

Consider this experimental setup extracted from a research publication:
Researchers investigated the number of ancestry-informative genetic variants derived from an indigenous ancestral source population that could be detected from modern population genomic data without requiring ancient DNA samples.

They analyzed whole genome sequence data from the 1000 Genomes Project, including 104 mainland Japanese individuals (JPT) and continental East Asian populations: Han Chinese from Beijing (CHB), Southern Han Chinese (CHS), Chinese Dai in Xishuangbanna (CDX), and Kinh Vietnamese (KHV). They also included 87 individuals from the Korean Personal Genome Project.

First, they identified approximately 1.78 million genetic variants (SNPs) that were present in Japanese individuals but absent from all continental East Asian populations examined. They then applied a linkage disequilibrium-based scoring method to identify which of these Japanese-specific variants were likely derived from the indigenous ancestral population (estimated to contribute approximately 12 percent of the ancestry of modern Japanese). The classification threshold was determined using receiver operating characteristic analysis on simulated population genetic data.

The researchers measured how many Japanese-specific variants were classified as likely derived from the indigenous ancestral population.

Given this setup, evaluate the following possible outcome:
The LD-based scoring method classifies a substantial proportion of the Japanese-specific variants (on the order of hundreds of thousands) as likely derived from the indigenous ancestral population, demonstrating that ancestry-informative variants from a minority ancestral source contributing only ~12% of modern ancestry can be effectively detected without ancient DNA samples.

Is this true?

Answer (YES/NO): YES